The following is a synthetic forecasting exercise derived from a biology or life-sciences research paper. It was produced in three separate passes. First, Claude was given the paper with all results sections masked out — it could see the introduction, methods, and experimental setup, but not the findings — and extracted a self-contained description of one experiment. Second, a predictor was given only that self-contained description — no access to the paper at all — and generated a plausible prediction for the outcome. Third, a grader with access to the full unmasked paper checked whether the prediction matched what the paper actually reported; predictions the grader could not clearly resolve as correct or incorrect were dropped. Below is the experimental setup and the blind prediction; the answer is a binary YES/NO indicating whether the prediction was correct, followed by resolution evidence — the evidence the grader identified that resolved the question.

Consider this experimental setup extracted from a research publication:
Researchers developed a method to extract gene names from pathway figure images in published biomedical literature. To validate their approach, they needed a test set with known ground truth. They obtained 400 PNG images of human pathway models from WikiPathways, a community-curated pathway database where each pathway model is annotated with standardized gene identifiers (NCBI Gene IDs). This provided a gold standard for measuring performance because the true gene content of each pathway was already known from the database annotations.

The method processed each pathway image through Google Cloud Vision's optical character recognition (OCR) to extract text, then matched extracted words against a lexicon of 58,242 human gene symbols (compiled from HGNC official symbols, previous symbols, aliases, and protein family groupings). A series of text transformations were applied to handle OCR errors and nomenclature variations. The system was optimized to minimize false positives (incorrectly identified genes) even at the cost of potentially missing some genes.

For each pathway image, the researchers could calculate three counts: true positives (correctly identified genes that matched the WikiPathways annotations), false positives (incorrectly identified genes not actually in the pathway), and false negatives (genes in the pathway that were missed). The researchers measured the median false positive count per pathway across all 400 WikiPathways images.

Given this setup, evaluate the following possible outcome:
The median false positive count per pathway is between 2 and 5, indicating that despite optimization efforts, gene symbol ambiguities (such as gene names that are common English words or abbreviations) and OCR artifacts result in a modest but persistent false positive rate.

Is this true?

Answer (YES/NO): NO